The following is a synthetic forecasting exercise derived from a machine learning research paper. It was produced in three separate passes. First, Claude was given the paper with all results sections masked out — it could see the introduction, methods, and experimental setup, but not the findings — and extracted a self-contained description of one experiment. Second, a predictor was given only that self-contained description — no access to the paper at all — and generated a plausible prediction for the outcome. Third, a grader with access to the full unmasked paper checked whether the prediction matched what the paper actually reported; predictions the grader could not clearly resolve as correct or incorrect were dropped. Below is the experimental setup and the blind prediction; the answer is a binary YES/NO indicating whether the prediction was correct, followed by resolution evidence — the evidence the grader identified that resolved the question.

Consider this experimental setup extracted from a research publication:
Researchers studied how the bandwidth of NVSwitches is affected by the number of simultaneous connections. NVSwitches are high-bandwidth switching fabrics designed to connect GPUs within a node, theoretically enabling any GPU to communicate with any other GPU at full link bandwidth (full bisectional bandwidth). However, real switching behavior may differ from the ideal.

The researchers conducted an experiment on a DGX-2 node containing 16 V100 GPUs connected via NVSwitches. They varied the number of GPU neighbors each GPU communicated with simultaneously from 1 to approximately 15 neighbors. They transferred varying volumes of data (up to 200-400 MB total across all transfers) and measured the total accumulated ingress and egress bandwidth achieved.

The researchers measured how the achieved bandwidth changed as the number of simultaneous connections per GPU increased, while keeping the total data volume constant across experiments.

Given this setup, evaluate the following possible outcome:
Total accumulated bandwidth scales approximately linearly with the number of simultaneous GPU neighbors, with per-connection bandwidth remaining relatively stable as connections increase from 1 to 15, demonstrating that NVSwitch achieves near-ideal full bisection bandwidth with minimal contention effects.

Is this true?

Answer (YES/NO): NO